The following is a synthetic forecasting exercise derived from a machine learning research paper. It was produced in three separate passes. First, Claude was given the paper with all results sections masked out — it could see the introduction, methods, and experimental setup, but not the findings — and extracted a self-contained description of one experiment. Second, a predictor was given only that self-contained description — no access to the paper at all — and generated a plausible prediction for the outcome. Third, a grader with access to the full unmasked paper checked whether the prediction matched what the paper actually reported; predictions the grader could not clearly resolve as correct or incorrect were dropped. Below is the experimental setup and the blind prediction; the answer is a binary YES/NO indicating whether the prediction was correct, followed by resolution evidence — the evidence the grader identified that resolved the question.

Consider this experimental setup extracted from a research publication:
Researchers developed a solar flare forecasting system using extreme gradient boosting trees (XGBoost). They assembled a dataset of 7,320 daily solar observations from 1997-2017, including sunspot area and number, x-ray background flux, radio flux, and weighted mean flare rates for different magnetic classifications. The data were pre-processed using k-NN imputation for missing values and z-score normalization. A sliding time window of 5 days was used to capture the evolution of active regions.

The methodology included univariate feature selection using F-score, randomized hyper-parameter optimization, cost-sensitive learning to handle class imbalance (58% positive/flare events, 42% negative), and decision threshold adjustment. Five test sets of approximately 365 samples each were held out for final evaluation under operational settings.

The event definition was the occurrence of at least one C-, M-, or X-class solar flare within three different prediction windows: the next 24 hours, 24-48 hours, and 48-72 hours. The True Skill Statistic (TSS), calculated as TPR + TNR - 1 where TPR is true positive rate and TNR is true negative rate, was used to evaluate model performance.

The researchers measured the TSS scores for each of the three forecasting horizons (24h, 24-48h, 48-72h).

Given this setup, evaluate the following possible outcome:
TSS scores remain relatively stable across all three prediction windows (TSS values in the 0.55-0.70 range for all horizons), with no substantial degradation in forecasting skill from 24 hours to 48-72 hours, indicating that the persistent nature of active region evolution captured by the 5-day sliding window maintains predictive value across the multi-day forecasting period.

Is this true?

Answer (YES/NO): YES